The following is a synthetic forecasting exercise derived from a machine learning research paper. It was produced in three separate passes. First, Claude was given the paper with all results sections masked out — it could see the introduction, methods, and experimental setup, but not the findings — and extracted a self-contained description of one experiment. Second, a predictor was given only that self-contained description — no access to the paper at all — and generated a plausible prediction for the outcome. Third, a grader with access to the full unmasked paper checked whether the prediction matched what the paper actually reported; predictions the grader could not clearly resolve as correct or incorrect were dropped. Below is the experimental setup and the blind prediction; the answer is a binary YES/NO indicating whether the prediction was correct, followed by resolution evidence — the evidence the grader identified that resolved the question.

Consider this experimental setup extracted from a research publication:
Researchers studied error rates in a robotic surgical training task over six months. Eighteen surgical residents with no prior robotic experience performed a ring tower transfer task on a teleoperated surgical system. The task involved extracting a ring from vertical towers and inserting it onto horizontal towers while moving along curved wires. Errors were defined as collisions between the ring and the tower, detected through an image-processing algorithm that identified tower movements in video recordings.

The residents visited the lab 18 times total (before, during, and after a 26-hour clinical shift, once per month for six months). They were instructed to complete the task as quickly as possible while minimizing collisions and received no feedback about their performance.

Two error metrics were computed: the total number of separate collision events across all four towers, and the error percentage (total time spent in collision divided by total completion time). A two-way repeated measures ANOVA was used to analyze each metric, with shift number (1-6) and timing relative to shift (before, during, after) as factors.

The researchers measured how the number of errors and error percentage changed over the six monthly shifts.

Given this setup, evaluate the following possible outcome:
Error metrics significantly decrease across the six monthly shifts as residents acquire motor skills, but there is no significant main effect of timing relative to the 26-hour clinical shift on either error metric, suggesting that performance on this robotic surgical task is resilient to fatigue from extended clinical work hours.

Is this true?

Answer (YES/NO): NO